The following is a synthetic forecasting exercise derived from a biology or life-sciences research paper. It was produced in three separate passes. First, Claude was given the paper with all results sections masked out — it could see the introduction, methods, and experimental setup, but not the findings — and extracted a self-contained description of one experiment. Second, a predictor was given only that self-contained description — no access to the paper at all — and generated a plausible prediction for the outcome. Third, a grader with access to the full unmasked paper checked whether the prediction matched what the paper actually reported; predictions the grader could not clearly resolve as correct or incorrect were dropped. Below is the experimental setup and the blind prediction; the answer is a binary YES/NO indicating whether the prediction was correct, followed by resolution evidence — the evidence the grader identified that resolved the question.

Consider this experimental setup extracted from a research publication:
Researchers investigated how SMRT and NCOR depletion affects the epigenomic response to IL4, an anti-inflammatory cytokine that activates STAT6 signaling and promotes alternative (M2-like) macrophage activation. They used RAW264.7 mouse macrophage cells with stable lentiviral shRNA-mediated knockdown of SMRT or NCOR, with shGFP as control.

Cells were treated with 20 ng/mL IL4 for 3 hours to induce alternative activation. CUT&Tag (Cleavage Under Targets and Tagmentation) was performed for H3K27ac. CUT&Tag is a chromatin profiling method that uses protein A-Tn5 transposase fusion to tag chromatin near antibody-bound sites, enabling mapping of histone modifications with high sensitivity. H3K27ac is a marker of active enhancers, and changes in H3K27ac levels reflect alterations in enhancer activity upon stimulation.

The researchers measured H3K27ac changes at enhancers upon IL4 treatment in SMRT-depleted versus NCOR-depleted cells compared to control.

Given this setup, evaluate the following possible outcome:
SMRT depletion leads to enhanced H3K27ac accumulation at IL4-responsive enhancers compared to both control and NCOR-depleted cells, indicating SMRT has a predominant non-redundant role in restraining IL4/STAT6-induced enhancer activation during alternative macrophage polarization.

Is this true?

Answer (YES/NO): NO